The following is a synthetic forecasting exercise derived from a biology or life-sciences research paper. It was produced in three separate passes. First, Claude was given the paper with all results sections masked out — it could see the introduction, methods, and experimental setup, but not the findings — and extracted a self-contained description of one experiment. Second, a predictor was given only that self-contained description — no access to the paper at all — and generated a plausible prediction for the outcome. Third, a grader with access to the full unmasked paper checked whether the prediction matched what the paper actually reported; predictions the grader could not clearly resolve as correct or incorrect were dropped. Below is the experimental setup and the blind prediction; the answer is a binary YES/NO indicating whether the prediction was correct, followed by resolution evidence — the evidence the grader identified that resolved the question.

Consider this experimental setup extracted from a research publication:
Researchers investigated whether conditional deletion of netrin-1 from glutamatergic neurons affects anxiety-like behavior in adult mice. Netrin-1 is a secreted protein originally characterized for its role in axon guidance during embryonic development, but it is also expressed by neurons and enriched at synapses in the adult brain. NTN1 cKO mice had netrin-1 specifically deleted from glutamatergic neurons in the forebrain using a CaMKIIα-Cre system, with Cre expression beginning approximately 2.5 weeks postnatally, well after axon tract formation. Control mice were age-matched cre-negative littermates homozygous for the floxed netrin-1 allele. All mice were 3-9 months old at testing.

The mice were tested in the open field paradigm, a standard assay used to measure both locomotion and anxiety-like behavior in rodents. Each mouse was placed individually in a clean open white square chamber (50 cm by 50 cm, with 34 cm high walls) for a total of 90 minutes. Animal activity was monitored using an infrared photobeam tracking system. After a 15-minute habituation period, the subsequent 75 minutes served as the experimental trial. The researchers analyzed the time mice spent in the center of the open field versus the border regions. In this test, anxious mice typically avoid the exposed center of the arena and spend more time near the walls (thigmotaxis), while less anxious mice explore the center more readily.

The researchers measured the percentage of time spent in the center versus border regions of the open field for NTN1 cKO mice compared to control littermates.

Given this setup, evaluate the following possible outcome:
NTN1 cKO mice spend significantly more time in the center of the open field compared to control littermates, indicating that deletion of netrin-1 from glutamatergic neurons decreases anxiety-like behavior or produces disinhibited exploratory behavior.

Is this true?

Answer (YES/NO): NO